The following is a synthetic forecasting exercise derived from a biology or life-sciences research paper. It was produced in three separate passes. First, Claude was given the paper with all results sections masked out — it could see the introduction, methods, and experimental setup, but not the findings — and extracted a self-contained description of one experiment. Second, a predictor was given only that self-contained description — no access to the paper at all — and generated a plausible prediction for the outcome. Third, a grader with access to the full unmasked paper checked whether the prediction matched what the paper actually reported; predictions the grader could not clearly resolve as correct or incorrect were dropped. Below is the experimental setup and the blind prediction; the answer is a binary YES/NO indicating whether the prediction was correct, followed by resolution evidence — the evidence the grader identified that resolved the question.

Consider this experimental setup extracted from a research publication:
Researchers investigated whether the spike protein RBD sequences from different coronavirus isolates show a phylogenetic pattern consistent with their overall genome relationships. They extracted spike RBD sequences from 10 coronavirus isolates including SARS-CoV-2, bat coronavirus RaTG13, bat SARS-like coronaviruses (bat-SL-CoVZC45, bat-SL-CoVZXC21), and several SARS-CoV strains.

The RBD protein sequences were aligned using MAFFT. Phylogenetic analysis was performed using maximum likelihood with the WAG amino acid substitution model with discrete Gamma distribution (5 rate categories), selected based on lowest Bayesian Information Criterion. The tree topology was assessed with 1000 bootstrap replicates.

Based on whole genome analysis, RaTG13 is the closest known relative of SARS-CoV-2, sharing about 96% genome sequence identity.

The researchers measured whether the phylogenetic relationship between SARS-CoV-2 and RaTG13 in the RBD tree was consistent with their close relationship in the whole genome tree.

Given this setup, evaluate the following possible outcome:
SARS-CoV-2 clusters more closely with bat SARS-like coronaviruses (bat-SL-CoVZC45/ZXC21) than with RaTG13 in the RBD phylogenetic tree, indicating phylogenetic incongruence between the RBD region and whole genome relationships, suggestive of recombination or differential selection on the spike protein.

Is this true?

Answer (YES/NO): NO